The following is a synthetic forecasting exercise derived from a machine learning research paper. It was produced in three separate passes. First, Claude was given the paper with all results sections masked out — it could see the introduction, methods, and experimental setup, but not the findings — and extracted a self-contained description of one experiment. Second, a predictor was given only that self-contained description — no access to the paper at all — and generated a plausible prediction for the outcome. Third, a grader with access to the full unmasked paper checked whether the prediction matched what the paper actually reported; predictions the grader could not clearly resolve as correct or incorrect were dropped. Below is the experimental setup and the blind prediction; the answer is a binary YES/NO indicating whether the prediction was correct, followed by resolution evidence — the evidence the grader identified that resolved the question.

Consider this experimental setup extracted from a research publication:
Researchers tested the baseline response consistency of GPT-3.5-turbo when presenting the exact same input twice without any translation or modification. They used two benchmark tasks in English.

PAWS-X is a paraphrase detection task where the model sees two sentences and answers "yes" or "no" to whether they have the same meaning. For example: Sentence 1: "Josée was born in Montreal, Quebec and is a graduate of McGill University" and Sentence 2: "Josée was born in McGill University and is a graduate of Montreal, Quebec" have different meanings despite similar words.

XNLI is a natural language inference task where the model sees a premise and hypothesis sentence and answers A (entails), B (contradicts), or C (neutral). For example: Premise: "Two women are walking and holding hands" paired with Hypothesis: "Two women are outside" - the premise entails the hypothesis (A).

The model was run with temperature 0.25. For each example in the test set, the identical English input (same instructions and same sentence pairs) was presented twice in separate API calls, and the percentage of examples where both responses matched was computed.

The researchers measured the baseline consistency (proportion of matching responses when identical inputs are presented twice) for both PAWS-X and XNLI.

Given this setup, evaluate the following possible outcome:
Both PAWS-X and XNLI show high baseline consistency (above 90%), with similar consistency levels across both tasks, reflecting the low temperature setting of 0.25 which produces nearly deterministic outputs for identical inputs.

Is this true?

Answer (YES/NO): YES